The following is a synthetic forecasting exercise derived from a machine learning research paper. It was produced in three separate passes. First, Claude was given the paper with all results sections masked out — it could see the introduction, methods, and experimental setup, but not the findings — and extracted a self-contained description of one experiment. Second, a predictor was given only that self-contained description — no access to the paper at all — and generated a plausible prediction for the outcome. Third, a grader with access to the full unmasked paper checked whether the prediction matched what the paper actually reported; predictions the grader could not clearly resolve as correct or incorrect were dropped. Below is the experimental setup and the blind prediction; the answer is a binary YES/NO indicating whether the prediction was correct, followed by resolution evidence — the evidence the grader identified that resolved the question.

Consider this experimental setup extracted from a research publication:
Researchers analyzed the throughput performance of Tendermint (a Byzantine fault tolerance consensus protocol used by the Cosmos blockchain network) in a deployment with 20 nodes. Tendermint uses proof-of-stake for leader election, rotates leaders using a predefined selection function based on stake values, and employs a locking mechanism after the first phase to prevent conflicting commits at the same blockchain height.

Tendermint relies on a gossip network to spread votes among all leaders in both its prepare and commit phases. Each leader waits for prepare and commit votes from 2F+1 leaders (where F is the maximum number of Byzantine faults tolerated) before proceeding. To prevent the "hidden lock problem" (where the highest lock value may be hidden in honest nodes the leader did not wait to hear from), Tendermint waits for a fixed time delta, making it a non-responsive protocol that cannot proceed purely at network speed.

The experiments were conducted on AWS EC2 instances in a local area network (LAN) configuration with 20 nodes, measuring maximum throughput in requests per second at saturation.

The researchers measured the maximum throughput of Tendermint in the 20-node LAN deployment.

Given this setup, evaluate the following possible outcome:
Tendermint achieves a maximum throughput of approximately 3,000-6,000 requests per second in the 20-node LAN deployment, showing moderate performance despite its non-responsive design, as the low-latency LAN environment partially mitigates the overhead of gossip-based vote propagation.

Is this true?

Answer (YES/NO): NO